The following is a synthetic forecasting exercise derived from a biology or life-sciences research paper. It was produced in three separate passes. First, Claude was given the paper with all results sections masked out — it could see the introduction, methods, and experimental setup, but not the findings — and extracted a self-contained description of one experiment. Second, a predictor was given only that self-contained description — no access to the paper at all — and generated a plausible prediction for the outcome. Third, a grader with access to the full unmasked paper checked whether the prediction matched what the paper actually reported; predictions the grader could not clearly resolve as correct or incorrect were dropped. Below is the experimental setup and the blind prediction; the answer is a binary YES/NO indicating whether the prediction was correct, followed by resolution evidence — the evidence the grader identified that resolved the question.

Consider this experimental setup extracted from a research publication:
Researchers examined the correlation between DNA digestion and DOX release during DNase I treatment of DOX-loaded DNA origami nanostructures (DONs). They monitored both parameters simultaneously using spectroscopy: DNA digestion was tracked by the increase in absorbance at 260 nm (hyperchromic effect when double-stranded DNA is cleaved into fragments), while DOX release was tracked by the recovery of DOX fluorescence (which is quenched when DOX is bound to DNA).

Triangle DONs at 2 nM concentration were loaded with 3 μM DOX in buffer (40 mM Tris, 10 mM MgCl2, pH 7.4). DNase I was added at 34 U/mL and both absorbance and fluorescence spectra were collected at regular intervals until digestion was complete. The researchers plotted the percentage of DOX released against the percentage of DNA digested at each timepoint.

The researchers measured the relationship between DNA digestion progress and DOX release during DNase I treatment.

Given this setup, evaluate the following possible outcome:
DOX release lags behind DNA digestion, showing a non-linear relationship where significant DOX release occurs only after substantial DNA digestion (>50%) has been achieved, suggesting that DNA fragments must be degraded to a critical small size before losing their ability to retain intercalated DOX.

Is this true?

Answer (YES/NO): NO